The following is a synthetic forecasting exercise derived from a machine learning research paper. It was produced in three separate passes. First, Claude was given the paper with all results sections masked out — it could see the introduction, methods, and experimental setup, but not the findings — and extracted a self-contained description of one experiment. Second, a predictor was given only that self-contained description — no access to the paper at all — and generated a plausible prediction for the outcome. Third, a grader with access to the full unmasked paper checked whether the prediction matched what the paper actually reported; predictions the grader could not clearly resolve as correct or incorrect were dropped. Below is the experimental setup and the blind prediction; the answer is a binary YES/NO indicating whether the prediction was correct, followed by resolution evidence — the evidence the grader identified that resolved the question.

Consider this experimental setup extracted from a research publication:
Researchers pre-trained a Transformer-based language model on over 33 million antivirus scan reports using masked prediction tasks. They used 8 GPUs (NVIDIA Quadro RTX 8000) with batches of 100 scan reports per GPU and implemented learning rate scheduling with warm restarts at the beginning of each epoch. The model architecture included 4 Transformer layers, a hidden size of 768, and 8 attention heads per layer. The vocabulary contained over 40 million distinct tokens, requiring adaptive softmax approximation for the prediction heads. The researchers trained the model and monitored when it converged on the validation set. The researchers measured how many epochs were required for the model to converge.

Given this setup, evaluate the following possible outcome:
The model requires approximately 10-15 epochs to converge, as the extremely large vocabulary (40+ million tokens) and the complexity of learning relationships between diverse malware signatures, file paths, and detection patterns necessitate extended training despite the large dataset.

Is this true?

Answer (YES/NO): YES